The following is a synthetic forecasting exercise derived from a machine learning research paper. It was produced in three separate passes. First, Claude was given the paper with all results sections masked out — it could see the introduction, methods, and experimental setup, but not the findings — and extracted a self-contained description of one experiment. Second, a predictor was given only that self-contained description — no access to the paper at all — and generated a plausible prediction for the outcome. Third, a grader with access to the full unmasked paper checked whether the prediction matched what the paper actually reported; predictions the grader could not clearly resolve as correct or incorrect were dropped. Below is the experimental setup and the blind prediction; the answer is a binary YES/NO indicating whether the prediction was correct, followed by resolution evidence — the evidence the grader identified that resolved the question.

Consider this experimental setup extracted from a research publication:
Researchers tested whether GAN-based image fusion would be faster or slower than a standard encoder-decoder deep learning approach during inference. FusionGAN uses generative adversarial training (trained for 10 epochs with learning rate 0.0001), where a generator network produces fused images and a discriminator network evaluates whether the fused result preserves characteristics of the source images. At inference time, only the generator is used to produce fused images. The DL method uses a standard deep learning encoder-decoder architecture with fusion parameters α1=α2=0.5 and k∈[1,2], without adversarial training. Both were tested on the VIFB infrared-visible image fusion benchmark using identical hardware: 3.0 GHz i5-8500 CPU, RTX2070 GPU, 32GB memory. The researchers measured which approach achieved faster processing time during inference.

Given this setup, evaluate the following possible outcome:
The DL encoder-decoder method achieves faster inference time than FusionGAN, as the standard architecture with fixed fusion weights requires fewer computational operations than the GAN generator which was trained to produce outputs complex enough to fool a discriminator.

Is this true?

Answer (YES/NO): NO